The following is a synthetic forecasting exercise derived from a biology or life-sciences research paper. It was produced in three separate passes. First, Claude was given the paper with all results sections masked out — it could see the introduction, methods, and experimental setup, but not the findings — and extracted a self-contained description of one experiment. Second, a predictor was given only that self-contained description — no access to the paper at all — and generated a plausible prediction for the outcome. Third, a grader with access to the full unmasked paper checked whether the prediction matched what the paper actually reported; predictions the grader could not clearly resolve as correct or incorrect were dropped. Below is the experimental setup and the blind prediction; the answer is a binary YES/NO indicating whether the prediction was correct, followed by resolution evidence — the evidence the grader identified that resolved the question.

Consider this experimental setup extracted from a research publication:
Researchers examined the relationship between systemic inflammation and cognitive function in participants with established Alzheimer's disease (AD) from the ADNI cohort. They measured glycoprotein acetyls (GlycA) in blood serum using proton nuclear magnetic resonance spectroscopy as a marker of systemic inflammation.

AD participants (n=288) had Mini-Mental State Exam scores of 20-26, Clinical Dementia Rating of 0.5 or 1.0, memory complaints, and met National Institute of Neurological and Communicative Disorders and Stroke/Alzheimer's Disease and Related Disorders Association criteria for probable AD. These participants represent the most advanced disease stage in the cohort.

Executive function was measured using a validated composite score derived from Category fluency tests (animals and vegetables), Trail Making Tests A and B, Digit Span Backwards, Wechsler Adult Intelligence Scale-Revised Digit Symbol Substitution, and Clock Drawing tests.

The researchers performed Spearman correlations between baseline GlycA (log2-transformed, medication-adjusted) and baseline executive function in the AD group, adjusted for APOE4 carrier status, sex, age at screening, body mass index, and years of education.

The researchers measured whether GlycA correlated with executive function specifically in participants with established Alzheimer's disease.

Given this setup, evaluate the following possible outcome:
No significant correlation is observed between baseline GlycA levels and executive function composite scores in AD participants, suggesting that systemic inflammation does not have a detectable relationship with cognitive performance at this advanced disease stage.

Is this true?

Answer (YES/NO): NO